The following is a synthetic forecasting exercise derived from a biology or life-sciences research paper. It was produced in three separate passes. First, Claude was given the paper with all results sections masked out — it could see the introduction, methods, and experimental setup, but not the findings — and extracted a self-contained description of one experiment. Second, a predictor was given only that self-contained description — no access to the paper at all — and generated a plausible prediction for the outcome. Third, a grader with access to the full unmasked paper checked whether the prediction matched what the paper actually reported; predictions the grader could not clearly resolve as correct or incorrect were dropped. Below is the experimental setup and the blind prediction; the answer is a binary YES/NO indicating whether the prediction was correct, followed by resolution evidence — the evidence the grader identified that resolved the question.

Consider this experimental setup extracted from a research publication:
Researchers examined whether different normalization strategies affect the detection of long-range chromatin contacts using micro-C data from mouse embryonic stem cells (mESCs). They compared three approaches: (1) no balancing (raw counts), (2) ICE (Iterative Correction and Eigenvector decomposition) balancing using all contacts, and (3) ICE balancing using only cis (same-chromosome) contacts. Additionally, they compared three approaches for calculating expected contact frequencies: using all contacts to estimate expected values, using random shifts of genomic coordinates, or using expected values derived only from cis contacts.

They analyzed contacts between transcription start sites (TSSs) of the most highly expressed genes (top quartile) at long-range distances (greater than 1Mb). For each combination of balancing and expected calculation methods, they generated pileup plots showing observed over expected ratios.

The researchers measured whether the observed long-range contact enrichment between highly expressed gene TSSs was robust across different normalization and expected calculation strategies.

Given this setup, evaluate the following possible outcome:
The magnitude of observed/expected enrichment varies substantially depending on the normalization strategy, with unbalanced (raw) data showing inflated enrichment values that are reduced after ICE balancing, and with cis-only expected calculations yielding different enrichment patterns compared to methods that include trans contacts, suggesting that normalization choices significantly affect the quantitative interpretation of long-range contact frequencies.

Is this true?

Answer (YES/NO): NO